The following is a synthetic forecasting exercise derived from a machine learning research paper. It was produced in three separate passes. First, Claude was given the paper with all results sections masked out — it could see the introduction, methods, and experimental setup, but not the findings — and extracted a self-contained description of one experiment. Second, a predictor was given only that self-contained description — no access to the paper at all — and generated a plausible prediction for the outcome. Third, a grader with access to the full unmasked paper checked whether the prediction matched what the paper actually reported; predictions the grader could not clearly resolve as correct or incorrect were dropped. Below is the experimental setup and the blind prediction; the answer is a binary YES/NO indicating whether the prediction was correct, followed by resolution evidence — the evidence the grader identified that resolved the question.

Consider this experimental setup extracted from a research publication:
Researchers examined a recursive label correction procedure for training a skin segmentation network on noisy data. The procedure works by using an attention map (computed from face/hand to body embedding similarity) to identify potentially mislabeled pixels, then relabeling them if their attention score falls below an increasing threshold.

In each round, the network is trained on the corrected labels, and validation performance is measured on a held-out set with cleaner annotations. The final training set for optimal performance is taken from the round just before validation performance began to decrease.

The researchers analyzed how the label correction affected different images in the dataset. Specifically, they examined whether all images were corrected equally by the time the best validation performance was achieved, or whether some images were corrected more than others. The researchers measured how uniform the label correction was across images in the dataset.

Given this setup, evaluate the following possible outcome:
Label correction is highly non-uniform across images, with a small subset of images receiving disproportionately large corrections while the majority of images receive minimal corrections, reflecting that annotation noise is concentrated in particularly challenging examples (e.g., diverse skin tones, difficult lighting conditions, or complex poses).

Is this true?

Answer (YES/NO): NO